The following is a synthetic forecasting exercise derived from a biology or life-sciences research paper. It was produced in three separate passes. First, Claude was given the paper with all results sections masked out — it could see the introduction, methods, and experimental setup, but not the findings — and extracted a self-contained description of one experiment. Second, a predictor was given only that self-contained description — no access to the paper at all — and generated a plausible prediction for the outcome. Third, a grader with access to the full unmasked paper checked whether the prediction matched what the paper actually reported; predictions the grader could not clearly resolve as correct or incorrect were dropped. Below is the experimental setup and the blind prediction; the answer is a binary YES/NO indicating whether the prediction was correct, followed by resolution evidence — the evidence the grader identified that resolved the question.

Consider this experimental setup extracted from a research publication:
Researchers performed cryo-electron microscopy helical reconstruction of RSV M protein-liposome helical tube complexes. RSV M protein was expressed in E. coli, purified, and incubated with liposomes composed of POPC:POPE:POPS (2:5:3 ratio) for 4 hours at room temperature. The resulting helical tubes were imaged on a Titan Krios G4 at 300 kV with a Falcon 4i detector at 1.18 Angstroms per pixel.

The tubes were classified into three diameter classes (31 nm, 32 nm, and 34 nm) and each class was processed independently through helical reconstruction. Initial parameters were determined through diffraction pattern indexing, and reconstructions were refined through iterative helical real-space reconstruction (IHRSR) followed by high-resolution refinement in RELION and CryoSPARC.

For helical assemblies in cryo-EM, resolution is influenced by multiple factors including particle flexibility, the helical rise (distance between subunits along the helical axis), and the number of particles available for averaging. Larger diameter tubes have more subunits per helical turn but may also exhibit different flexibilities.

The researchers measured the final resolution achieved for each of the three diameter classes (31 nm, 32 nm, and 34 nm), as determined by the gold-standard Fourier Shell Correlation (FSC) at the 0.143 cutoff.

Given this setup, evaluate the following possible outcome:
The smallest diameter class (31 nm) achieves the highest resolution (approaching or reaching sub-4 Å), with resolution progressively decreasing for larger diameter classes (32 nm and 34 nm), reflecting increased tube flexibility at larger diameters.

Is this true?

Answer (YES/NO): NO